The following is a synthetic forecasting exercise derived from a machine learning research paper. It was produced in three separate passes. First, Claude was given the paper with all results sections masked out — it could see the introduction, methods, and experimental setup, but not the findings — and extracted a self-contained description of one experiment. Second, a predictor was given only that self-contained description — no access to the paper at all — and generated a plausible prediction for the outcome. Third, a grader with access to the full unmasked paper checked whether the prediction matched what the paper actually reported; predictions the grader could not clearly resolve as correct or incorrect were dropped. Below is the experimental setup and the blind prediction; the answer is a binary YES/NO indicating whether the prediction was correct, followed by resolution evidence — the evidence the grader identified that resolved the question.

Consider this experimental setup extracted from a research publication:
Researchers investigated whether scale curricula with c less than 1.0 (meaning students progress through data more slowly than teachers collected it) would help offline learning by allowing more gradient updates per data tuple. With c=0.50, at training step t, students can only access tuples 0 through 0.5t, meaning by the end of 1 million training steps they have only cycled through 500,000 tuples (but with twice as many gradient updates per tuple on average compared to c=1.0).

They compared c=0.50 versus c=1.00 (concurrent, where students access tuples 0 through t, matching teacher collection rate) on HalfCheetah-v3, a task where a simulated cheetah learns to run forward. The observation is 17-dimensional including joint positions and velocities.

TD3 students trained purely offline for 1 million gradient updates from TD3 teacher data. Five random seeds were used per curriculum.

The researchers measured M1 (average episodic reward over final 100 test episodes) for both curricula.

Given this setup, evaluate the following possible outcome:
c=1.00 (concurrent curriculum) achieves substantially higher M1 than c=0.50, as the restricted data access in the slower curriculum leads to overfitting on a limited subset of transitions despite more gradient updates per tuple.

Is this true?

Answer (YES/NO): YES